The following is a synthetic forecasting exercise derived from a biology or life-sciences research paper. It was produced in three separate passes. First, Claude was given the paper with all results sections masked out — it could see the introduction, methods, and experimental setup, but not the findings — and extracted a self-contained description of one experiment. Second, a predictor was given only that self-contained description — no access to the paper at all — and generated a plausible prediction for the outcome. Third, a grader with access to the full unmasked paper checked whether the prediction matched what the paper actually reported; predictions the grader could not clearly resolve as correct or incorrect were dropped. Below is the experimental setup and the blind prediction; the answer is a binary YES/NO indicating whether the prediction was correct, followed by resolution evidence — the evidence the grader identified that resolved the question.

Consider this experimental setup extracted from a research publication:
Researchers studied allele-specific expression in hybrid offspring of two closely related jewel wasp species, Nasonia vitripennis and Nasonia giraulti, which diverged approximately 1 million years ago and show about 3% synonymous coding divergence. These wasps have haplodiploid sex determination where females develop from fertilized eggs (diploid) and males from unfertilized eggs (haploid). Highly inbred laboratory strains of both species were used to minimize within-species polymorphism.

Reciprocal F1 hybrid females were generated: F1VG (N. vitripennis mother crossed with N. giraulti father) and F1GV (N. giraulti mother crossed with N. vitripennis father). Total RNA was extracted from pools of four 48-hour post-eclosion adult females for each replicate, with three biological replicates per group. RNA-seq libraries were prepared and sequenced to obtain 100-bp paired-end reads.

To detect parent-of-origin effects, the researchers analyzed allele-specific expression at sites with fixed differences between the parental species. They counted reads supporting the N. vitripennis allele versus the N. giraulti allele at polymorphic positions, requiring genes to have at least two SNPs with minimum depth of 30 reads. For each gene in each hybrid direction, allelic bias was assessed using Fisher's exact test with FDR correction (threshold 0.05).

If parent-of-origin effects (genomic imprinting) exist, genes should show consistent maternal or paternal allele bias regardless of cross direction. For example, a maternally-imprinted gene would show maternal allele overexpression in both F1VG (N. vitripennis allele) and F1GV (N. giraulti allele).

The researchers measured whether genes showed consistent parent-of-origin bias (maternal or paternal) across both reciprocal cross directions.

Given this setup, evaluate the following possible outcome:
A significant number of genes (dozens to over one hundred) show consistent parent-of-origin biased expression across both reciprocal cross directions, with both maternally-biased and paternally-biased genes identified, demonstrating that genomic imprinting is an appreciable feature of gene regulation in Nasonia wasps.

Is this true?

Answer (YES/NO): NO